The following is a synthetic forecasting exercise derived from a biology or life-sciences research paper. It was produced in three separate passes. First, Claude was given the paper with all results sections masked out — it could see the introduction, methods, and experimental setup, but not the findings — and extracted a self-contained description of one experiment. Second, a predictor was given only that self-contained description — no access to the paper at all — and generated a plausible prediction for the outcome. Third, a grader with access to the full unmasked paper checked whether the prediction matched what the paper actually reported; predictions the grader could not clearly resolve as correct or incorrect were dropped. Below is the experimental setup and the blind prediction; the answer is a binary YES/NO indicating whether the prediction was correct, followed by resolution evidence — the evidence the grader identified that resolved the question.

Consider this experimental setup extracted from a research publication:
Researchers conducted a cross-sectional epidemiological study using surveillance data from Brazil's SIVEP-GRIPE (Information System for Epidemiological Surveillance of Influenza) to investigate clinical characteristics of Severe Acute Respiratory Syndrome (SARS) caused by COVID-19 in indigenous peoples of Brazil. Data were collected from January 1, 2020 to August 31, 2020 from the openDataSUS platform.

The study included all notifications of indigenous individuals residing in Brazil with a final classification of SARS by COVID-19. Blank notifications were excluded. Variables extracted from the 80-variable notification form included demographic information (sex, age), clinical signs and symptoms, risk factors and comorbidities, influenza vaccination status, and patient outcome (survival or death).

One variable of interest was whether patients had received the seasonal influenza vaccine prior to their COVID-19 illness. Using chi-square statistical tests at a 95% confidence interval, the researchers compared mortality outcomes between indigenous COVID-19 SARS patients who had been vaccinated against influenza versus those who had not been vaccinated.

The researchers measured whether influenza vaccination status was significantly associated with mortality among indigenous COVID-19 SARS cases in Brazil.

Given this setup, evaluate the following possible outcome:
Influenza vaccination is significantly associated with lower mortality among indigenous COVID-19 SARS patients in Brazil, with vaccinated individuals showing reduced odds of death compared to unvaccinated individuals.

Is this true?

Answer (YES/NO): YES